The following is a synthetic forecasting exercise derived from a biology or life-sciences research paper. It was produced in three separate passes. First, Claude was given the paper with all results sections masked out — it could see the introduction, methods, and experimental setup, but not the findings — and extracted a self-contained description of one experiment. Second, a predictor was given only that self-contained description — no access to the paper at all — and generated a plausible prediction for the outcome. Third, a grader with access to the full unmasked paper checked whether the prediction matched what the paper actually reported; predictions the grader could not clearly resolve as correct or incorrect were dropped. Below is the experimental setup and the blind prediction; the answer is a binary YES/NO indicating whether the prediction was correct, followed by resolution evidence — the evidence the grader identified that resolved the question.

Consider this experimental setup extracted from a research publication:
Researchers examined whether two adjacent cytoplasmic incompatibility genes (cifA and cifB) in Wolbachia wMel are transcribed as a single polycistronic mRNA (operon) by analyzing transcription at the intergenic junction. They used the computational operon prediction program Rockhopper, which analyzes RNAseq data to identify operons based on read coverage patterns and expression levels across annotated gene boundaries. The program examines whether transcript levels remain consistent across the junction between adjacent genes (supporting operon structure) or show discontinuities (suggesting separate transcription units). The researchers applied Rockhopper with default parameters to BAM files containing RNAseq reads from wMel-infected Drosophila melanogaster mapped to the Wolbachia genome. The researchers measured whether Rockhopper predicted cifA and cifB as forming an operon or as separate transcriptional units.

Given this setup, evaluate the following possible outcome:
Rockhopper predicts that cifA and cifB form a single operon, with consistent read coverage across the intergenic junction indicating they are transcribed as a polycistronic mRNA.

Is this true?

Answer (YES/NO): NO